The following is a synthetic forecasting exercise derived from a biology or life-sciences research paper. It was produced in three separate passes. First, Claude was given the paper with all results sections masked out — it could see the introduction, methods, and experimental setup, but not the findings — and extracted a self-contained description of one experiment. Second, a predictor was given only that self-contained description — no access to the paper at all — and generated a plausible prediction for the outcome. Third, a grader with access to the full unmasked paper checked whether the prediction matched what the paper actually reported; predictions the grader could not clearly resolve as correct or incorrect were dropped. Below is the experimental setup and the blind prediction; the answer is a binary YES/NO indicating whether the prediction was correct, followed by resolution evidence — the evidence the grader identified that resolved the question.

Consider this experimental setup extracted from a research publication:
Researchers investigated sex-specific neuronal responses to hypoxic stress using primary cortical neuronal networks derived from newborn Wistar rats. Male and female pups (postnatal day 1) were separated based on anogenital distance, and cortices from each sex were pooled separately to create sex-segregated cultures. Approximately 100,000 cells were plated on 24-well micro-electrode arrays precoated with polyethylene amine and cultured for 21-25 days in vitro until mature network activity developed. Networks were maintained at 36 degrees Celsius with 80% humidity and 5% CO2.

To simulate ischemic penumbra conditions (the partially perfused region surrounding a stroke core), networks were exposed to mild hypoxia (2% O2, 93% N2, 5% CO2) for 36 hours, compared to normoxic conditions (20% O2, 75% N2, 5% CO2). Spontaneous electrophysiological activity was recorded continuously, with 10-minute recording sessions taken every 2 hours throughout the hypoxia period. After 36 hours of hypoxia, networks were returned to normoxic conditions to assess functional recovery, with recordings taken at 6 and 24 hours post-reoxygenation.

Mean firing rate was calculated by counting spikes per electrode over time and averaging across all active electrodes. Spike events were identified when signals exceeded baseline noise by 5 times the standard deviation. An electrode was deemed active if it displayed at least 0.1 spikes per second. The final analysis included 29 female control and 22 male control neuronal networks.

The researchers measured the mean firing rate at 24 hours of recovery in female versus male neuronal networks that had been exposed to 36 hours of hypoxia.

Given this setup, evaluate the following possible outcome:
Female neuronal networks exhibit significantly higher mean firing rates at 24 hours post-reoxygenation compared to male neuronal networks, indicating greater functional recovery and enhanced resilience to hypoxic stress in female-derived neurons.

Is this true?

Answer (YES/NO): NO